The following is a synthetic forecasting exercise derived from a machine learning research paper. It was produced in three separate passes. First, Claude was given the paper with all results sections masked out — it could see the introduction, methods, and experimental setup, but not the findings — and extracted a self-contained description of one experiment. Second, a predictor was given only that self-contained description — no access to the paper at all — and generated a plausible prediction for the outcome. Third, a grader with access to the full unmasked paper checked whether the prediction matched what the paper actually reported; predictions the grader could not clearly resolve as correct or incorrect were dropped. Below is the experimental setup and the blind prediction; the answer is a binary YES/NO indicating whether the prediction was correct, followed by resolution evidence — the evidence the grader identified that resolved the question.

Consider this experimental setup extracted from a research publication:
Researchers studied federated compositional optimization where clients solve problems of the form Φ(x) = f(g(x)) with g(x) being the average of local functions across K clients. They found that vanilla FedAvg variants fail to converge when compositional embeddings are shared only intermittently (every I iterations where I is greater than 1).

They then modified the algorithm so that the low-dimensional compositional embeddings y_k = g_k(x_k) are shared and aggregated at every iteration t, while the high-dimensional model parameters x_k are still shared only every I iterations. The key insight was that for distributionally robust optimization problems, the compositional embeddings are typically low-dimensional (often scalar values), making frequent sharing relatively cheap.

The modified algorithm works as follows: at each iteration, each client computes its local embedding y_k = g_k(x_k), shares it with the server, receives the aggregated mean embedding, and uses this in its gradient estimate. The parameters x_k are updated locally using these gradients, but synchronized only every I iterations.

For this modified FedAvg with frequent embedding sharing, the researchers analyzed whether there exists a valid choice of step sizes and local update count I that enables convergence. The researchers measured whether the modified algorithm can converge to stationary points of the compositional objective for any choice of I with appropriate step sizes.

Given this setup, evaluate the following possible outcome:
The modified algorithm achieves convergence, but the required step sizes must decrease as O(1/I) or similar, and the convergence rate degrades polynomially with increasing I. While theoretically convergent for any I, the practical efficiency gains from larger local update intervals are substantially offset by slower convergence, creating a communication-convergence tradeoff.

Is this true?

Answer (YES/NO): NO